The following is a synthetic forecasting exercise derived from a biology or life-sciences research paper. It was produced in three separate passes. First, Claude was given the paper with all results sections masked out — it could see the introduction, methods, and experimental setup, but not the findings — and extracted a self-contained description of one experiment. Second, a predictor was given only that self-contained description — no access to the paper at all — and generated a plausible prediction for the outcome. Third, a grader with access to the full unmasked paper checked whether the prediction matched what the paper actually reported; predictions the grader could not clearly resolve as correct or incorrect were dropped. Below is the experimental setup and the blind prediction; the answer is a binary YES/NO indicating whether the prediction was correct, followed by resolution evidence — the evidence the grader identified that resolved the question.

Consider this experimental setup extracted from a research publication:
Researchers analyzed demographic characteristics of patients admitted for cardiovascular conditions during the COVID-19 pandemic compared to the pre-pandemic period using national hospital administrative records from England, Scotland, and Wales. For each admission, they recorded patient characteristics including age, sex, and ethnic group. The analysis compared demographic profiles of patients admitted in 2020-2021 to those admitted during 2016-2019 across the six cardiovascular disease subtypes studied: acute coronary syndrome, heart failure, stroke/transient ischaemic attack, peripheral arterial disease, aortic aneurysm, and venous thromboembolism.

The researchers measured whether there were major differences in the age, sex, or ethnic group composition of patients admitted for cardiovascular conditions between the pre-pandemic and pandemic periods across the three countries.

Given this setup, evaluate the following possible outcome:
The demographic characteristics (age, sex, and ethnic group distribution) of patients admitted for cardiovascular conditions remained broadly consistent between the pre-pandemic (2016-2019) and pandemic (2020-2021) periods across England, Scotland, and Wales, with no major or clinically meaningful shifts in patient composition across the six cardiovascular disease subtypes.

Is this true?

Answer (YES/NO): YES